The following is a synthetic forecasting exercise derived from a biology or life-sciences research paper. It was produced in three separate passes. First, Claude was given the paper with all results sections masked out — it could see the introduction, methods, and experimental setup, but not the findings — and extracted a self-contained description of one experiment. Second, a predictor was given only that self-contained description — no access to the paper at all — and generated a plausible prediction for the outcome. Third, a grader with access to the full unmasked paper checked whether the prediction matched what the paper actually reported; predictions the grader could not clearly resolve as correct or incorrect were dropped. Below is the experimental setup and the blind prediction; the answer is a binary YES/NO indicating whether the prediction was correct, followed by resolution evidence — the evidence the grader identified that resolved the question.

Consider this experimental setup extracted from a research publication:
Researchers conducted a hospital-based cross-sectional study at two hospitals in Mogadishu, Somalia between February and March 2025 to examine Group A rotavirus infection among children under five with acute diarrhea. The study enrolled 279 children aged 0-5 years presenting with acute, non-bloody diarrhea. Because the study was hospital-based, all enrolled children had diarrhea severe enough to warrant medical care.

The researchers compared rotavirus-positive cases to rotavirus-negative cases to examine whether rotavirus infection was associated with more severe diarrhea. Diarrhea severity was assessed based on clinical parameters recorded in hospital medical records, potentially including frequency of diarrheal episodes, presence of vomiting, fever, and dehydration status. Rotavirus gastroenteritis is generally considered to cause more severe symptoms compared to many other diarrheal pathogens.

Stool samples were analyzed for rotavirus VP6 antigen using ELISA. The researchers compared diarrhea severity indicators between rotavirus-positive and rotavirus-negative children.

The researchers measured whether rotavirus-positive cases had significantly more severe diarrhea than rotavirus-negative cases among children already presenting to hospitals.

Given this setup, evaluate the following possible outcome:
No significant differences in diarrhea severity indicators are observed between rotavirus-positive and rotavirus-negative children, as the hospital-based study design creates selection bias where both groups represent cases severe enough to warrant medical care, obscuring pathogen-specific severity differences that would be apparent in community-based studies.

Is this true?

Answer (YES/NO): YES